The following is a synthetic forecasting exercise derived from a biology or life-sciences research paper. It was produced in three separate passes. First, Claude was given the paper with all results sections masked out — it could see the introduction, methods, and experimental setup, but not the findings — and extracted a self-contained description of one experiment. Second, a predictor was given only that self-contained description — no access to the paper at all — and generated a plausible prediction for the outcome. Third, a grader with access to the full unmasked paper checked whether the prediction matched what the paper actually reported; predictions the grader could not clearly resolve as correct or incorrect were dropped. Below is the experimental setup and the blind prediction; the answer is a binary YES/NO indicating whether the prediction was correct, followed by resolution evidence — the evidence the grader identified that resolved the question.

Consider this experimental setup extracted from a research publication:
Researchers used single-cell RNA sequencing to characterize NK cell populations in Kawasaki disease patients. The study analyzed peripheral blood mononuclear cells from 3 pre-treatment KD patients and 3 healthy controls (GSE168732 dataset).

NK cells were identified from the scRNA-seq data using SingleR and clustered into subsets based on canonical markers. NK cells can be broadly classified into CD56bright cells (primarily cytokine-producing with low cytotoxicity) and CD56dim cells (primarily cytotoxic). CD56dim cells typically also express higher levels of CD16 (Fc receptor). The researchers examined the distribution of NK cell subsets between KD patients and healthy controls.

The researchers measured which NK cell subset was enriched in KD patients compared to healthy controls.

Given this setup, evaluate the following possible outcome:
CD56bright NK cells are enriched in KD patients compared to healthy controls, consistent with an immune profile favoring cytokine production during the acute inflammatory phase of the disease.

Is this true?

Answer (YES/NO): NO